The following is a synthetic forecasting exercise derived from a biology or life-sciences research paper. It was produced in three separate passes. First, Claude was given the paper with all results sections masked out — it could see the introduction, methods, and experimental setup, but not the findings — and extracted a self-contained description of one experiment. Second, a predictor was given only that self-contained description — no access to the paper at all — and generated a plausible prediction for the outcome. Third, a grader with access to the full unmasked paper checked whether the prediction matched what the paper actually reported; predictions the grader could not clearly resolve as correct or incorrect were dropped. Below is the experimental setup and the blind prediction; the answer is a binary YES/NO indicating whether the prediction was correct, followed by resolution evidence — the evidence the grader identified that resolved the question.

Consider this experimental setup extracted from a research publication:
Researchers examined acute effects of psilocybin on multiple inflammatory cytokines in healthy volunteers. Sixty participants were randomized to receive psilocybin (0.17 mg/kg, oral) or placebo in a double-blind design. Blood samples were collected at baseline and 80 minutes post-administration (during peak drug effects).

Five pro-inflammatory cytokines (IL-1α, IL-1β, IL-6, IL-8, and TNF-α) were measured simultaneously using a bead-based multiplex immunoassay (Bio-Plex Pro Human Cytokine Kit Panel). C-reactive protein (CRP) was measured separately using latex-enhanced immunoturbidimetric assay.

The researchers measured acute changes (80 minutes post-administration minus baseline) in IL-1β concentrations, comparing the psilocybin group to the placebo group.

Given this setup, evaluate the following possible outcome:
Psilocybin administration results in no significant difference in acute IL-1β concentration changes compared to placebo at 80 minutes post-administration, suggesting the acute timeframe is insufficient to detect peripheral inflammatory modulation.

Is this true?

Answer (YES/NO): NO